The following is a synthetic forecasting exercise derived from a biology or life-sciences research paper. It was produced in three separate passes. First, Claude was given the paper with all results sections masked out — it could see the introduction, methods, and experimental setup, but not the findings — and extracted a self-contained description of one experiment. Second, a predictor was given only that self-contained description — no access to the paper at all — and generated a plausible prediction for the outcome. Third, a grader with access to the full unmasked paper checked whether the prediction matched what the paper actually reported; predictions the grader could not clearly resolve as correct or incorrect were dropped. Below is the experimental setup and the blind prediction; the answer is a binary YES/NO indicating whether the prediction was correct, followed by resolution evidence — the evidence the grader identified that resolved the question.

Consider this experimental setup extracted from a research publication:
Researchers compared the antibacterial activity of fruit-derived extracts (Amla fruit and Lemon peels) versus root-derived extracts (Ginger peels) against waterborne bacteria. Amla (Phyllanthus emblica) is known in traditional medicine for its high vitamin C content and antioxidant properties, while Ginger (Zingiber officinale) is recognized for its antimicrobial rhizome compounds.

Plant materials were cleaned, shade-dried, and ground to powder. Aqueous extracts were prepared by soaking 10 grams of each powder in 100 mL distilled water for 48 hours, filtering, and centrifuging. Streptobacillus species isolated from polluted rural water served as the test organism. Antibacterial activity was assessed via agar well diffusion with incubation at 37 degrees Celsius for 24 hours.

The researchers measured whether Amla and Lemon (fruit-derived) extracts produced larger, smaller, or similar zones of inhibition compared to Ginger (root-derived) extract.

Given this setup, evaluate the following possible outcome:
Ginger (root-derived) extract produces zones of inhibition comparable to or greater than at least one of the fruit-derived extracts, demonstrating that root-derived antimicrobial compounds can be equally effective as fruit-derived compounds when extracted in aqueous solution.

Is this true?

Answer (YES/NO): YES